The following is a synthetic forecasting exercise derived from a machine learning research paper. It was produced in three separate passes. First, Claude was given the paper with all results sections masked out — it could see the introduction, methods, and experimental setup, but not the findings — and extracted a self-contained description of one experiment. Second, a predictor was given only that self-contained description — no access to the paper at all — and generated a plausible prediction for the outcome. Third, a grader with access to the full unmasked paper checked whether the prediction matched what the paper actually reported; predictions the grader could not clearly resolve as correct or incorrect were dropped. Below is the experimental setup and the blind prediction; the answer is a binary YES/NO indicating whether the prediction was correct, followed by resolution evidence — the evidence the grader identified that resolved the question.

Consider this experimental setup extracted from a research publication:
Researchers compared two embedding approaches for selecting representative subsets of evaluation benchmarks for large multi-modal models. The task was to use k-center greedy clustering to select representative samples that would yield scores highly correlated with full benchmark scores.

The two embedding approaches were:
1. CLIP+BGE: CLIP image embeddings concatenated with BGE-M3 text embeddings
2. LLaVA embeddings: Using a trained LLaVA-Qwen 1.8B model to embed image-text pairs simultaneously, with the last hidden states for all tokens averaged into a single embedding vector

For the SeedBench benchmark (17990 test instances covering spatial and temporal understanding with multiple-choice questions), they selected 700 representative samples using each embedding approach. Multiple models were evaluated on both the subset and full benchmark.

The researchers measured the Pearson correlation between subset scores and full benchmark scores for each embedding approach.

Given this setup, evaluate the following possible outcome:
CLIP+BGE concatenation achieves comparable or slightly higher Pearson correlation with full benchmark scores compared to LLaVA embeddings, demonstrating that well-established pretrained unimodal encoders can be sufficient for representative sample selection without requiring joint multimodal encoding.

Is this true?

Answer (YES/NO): YES